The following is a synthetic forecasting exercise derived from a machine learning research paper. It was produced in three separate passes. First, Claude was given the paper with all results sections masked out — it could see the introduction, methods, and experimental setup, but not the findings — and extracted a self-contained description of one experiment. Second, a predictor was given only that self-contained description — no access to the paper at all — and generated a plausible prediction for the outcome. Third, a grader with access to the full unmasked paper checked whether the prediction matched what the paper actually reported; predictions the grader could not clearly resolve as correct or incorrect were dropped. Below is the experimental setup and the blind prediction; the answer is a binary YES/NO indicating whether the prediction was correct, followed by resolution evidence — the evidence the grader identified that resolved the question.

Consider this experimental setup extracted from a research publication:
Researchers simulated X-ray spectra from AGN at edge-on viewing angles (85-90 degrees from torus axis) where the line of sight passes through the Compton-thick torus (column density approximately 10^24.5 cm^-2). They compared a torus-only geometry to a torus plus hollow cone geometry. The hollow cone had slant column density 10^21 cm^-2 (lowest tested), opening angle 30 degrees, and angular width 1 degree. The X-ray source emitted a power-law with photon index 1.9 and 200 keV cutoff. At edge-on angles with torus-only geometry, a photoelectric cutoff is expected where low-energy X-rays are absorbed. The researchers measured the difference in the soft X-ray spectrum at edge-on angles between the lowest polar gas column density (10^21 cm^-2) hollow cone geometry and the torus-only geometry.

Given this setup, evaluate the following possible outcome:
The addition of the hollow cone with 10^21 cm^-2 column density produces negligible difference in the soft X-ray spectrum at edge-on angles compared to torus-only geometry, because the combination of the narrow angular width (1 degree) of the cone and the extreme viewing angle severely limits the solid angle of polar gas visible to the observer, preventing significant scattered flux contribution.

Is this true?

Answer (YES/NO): NO